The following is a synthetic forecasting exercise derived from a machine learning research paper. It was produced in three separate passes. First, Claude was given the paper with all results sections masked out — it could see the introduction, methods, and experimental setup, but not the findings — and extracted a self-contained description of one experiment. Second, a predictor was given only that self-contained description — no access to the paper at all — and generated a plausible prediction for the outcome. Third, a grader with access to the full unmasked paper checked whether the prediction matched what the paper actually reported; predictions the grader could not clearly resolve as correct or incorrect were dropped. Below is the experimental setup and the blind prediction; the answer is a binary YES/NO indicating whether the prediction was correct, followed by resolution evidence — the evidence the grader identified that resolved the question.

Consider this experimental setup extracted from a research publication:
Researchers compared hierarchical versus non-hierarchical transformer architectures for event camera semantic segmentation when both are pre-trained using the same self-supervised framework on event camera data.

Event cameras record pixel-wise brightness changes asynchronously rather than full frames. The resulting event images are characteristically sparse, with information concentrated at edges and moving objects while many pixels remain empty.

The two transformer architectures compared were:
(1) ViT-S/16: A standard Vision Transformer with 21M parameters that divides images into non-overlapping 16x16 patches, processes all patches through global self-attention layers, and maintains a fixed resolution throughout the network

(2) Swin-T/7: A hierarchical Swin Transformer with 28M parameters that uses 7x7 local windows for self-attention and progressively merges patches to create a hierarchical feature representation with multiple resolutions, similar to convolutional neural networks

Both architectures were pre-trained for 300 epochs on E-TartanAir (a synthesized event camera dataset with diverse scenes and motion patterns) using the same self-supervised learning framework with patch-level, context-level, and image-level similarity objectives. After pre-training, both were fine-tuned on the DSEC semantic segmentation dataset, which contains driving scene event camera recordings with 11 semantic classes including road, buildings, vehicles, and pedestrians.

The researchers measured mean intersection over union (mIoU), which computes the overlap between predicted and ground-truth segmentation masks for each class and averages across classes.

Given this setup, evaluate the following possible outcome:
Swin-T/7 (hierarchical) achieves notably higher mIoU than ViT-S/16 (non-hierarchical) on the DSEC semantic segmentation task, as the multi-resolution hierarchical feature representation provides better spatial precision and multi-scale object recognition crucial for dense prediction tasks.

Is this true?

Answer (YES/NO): YES